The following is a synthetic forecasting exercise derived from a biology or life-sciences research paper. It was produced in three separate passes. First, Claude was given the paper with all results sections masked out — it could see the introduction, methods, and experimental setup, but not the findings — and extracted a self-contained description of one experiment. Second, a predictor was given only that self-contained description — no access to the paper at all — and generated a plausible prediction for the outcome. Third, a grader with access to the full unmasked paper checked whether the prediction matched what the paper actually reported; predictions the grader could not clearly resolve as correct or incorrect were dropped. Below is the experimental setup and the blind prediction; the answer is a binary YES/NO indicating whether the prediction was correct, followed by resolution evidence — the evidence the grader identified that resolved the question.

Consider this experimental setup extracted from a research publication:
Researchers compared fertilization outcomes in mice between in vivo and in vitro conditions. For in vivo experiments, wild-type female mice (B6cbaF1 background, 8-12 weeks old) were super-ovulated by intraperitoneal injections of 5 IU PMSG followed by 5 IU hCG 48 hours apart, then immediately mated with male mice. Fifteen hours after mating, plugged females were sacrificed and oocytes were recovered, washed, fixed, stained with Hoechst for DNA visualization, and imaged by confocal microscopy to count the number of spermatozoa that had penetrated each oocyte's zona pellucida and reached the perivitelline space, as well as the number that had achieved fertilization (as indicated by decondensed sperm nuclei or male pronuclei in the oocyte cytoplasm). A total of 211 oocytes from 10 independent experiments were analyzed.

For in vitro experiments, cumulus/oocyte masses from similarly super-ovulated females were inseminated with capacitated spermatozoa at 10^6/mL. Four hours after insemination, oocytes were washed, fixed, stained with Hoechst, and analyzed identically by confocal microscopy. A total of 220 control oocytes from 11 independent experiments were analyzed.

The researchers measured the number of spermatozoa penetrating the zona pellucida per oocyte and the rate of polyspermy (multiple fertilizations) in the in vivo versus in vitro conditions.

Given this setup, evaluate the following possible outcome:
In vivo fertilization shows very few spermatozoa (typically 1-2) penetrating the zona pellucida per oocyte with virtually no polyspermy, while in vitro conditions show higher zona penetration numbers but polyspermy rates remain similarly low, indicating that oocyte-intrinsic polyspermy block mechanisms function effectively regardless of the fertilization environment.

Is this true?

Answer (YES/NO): NO